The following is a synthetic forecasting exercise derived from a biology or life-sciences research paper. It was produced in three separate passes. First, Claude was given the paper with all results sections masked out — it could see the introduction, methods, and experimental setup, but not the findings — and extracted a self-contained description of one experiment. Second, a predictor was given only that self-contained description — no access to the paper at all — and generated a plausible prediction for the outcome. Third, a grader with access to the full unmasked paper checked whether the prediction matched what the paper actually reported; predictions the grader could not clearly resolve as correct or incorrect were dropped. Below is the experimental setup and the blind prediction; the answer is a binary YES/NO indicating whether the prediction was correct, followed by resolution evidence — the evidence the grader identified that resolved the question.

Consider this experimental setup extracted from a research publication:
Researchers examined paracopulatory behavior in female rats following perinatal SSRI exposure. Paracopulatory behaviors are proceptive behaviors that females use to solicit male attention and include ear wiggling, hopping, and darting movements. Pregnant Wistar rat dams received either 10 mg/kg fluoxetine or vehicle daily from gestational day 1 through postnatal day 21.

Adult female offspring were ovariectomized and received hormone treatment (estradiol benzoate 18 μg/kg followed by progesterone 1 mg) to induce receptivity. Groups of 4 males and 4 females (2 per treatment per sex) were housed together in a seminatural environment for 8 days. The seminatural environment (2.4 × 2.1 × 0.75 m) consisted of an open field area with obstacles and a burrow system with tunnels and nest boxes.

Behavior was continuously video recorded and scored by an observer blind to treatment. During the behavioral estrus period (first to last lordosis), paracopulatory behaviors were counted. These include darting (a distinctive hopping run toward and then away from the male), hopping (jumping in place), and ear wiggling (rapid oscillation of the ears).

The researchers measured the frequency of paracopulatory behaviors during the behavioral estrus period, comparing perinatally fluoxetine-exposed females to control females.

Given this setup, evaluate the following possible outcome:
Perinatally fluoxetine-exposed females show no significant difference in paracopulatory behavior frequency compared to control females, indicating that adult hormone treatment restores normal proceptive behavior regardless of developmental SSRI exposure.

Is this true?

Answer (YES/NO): YES